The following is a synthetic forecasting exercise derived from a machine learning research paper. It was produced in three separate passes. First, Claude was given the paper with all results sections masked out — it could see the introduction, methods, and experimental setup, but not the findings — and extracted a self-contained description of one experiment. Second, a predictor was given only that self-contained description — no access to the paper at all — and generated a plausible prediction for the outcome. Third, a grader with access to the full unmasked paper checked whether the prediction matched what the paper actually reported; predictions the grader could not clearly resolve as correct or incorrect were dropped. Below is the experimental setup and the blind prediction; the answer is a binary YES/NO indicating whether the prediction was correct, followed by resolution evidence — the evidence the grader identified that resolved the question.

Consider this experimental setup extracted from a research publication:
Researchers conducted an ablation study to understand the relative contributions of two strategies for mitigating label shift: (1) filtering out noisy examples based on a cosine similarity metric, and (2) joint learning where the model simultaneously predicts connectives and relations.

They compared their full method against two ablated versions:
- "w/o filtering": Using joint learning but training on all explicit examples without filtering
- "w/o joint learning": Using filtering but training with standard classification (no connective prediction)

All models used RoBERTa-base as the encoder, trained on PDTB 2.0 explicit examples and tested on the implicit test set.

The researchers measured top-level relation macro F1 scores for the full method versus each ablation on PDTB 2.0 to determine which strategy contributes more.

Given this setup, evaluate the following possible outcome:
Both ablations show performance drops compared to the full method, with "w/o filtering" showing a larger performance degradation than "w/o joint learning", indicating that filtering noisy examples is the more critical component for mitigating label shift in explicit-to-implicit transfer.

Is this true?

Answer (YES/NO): NO